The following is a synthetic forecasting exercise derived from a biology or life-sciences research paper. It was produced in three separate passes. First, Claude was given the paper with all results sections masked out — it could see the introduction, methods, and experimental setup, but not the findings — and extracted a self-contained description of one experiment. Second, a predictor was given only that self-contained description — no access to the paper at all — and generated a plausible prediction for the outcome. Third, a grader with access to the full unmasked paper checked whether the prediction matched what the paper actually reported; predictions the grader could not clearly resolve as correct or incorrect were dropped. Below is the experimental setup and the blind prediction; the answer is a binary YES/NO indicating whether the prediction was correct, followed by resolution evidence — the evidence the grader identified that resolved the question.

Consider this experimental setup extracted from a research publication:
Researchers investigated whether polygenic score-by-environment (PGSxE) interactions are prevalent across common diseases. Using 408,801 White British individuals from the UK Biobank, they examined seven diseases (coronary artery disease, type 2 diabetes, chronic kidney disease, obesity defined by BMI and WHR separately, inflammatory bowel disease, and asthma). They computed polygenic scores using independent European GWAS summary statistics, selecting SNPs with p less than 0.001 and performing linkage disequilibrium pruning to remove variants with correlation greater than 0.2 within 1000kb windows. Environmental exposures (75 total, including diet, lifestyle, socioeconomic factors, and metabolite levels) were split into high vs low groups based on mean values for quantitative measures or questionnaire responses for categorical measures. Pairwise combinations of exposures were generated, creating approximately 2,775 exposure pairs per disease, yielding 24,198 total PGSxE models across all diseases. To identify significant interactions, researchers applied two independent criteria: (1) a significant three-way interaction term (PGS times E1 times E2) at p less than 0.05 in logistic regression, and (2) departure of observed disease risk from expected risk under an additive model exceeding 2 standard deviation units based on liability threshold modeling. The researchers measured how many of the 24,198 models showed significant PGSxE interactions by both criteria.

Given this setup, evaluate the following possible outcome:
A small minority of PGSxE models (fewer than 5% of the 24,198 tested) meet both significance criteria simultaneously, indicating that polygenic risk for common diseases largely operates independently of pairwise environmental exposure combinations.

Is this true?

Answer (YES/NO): NO